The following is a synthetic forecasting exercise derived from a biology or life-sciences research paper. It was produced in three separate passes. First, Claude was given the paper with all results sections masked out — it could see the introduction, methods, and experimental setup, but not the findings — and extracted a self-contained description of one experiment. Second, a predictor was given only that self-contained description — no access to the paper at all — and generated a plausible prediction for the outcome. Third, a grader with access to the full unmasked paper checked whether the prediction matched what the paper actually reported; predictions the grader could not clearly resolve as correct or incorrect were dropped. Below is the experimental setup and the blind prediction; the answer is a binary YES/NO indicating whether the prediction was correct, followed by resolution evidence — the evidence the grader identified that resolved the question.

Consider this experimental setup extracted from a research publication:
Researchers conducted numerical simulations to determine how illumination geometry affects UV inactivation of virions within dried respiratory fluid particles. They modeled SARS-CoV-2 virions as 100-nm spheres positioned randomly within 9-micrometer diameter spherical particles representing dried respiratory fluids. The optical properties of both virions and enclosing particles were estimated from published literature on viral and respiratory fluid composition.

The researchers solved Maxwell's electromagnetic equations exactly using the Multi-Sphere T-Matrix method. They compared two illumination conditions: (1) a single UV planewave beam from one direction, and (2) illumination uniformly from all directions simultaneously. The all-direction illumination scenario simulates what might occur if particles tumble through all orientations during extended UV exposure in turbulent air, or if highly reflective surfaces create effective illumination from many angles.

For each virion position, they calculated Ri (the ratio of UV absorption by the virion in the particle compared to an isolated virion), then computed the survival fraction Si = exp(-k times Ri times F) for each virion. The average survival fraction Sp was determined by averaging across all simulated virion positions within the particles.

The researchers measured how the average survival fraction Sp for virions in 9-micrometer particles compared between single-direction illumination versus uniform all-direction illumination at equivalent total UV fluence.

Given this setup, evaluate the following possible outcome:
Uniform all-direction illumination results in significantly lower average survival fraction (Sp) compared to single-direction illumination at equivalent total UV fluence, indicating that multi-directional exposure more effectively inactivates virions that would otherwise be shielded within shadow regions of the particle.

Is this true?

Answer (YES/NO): YES